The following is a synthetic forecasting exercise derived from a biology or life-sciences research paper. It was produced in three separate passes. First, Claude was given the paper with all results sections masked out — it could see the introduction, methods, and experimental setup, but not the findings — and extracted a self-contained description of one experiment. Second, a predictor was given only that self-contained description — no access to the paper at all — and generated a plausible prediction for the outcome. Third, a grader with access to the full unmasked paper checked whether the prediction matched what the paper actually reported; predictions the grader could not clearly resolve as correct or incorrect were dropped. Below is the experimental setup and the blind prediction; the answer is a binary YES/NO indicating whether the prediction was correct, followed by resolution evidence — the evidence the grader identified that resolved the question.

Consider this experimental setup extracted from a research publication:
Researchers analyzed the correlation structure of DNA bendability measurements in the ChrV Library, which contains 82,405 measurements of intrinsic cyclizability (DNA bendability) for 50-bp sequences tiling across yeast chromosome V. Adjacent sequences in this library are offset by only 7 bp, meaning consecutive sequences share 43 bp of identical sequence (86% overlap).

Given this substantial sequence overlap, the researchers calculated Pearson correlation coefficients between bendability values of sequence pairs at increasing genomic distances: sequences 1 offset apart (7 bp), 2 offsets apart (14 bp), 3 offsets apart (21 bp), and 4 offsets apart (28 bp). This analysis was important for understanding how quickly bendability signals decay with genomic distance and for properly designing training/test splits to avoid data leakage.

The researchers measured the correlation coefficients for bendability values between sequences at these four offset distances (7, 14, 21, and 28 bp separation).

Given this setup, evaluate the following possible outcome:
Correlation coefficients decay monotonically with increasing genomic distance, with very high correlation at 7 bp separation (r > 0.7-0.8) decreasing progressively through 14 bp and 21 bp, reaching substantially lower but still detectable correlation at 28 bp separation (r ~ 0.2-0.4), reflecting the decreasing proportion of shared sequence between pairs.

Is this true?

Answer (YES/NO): NO